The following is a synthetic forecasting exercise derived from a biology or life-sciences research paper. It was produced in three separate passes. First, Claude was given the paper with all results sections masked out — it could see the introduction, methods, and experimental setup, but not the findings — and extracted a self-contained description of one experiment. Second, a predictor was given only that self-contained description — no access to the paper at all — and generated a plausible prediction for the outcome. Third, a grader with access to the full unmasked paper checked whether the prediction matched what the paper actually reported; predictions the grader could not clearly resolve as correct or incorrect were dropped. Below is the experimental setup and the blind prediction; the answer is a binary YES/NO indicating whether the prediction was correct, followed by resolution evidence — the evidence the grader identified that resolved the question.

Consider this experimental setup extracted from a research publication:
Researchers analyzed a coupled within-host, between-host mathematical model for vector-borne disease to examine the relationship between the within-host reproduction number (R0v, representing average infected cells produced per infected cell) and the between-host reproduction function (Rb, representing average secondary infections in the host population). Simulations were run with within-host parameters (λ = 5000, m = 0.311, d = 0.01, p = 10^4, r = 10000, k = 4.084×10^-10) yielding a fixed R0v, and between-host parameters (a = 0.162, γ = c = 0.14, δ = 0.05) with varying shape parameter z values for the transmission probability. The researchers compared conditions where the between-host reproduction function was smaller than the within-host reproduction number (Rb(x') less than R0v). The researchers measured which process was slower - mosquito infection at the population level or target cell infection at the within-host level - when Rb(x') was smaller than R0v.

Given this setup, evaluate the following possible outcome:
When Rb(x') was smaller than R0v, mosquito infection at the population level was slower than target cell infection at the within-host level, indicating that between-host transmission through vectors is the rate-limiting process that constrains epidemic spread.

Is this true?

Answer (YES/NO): YES